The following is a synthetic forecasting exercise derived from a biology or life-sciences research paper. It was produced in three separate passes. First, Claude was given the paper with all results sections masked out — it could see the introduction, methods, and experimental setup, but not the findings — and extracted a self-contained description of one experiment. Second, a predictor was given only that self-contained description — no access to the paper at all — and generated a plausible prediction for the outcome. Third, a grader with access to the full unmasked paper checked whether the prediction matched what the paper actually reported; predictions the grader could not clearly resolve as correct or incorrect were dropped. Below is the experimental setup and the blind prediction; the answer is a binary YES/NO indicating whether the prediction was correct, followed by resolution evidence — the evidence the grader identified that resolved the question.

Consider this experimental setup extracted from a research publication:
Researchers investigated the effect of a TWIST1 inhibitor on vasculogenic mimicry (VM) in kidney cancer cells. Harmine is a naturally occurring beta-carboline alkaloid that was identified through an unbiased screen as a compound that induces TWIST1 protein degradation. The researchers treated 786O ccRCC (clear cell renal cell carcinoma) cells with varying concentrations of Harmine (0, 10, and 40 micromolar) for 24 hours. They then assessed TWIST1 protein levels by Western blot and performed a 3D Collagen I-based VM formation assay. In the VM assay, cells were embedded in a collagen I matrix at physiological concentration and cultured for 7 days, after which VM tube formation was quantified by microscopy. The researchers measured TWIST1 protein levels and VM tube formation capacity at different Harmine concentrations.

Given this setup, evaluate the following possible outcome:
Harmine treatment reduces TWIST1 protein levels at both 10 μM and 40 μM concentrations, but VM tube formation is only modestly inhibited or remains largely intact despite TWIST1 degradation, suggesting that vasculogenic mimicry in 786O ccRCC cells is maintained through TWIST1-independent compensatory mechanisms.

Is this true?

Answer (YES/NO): NO